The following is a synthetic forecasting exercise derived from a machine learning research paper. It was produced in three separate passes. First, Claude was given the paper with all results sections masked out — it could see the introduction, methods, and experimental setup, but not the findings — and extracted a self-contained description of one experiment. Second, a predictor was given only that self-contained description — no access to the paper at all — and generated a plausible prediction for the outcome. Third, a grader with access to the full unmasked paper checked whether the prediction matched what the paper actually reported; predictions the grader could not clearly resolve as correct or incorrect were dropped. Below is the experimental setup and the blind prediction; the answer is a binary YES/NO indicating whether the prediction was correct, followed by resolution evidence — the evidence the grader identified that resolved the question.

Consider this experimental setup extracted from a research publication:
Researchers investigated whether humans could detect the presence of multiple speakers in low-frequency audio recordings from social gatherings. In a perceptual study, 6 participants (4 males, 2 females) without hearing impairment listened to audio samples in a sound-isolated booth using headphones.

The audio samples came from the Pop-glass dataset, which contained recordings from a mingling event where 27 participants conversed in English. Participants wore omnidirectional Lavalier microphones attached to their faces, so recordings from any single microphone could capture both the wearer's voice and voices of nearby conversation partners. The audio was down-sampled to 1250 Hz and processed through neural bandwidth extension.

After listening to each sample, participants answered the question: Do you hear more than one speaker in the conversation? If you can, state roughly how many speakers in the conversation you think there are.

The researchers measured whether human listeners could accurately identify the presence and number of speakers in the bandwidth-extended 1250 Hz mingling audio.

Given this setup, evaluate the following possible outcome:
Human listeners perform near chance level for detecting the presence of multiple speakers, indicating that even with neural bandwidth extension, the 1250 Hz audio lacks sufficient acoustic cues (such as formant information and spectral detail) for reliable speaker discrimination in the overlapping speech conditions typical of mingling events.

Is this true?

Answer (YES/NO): NO